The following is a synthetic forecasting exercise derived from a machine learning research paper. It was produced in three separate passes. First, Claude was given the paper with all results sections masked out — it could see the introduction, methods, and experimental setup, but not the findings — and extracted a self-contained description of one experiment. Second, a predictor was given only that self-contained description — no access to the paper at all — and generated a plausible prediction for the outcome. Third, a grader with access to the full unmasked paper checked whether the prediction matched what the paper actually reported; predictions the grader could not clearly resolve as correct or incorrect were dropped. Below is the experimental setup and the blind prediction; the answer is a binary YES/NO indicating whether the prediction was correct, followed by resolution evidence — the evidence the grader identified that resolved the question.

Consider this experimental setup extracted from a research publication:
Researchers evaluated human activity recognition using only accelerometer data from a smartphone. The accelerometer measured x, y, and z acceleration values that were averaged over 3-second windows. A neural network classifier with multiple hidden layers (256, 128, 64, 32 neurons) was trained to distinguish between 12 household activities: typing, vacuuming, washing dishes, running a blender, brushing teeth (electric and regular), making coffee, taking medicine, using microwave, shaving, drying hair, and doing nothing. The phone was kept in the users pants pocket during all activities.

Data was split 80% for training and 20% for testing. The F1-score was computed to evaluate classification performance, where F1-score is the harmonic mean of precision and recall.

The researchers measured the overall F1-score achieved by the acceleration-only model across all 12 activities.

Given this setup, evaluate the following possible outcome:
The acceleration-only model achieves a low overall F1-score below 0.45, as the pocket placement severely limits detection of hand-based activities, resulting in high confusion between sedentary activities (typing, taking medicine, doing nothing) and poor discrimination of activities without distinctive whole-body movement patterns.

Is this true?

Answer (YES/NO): NO